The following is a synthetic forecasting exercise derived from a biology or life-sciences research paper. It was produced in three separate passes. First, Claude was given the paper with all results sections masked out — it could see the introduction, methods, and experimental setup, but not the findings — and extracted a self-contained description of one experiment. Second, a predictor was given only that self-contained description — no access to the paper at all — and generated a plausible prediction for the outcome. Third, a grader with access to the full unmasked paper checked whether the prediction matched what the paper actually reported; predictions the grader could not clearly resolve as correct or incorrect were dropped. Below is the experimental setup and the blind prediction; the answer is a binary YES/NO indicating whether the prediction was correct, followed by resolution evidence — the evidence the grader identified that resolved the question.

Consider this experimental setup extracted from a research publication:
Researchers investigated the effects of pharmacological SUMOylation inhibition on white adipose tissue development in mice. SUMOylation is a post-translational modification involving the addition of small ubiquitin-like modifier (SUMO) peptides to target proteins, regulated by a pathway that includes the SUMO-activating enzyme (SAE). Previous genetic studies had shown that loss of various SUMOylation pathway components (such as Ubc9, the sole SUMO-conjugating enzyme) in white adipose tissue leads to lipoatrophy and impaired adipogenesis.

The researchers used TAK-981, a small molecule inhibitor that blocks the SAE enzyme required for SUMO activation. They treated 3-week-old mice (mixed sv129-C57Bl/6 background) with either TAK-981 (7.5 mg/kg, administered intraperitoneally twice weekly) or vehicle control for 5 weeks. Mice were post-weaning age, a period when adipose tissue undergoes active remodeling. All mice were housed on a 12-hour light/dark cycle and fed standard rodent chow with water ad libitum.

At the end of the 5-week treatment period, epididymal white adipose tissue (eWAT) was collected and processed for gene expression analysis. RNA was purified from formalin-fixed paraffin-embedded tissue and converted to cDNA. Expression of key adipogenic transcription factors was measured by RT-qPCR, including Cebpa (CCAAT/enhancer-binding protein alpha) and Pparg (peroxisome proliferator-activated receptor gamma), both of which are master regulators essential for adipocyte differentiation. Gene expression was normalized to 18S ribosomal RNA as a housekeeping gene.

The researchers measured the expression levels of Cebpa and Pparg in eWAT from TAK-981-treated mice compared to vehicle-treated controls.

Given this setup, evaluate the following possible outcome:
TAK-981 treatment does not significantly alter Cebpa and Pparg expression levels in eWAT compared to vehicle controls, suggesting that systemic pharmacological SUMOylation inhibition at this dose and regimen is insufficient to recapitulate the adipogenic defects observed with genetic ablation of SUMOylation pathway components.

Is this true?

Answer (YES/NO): NO